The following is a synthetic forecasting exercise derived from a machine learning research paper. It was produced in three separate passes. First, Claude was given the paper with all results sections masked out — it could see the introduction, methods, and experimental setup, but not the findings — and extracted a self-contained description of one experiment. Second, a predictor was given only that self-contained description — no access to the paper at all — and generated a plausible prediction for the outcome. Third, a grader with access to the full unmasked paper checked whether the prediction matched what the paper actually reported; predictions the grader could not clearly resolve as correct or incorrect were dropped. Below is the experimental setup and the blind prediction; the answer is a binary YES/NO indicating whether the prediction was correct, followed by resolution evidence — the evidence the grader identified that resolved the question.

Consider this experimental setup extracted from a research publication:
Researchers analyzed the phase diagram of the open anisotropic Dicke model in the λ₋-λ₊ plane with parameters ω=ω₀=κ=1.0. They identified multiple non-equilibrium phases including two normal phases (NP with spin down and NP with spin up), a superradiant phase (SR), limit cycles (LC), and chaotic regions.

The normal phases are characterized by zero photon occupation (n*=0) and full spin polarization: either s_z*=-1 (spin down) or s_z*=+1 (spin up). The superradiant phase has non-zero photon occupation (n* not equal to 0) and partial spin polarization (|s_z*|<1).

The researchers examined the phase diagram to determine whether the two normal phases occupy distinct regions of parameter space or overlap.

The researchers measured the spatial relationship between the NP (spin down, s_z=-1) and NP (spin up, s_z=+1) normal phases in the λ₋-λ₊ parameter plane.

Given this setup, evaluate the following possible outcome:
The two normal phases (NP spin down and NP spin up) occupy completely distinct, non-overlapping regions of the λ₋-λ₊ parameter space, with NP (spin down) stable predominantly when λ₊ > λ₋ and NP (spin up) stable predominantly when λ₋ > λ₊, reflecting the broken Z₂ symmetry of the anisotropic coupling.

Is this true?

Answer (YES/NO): NO